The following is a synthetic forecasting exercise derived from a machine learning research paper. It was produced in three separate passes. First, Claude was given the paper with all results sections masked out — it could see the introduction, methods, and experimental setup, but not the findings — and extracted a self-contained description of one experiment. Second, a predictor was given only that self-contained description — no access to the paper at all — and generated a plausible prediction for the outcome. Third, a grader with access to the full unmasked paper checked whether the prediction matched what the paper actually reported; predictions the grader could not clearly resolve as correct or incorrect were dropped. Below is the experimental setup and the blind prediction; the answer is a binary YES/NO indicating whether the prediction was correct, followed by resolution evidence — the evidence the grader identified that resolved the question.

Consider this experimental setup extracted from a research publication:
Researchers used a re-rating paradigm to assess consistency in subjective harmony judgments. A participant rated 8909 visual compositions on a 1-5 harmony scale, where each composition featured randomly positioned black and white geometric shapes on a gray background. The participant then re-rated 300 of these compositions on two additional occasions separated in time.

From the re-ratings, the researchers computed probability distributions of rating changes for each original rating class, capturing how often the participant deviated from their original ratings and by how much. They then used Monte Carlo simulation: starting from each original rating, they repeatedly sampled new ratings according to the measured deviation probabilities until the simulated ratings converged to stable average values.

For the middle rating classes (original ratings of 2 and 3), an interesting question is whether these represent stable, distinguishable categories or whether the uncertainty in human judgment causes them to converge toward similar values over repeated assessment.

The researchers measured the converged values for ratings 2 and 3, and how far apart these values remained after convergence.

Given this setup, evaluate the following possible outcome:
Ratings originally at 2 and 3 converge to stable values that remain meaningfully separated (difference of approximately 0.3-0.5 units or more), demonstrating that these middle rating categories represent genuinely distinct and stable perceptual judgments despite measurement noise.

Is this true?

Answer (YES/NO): NO